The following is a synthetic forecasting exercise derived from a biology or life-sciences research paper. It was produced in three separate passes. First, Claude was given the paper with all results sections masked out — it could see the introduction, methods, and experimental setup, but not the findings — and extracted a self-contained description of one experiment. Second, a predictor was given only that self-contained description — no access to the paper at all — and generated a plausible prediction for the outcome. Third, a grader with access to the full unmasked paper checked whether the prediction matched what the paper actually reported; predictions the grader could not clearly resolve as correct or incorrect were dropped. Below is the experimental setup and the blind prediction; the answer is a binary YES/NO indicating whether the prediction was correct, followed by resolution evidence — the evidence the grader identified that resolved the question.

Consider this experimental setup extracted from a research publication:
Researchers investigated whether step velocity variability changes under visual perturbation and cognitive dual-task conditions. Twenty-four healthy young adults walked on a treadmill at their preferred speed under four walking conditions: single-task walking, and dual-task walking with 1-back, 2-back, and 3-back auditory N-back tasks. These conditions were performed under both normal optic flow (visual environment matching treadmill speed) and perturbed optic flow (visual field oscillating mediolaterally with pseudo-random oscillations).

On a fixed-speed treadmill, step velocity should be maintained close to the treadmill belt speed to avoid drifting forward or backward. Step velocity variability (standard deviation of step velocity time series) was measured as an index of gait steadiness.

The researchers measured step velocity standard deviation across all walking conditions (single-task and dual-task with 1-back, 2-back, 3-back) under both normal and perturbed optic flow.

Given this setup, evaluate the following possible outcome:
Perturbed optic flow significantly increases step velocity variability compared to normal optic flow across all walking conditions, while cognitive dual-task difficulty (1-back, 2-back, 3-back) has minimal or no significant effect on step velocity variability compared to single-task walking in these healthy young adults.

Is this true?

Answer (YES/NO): NO